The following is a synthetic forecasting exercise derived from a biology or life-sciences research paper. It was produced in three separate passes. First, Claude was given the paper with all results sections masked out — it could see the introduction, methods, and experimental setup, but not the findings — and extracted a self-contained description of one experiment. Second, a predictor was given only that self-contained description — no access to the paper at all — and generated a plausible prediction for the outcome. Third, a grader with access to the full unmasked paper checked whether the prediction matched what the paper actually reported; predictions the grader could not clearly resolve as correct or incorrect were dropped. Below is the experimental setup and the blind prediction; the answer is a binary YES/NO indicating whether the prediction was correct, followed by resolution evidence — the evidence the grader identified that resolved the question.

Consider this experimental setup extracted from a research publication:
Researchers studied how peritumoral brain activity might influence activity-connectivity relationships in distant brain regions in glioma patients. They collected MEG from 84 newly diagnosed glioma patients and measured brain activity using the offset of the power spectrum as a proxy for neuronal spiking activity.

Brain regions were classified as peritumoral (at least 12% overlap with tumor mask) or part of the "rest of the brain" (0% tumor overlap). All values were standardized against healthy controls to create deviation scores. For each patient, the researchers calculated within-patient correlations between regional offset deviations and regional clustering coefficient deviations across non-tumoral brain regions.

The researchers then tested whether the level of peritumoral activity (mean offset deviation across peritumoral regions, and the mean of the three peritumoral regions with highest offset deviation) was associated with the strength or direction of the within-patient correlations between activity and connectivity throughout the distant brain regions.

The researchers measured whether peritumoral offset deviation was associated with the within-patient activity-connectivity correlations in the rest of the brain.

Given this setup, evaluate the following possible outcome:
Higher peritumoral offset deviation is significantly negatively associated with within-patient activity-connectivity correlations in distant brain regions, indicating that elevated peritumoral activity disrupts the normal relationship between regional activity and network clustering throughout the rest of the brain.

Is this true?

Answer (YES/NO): NO